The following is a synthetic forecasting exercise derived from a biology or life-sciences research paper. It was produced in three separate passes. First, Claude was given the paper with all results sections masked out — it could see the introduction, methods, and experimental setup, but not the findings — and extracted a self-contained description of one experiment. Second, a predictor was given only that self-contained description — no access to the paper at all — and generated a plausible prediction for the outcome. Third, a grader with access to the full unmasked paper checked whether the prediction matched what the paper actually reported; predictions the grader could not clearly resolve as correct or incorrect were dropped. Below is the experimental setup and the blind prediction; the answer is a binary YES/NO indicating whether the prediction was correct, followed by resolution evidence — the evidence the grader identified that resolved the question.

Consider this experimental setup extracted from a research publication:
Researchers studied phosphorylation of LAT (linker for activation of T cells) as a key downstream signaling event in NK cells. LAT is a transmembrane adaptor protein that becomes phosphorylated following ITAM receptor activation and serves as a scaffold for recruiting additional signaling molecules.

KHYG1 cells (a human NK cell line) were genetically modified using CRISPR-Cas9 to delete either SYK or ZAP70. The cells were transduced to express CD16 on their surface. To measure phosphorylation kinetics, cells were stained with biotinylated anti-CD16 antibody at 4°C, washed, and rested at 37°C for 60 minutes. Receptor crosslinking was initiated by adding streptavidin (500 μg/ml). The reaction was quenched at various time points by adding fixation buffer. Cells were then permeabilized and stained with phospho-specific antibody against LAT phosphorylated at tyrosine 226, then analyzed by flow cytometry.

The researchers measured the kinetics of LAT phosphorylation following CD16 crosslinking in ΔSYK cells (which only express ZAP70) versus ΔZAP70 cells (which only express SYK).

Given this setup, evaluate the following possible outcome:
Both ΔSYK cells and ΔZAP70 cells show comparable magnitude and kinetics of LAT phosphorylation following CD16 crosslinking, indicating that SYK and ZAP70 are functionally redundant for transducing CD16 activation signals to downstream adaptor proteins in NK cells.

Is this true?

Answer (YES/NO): NO